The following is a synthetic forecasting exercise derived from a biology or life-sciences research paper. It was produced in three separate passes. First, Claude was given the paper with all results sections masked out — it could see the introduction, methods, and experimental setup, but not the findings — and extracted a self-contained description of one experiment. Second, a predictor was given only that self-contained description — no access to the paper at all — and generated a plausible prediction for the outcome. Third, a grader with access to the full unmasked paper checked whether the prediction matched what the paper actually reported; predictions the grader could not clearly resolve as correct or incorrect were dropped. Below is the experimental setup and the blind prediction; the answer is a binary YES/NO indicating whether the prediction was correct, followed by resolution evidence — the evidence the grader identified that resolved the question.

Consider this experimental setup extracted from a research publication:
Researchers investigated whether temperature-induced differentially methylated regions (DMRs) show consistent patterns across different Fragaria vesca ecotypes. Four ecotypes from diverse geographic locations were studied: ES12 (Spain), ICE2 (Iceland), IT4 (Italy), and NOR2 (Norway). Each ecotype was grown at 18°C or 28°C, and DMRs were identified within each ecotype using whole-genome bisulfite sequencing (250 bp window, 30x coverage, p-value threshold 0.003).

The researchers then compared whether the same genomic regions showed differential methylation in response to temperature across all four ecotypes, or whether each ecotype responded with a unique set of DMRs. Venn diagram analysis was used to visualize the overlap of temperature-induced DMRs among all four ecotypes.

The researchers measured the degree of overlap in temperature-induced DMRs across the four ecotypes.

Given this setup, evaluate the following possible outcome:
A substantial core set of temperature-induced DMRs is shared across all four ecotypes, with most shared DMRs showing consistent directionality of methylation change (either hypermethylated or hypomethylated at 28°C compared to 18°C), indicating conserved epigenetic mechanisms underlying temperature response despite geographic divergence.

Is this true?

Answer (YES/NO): NO